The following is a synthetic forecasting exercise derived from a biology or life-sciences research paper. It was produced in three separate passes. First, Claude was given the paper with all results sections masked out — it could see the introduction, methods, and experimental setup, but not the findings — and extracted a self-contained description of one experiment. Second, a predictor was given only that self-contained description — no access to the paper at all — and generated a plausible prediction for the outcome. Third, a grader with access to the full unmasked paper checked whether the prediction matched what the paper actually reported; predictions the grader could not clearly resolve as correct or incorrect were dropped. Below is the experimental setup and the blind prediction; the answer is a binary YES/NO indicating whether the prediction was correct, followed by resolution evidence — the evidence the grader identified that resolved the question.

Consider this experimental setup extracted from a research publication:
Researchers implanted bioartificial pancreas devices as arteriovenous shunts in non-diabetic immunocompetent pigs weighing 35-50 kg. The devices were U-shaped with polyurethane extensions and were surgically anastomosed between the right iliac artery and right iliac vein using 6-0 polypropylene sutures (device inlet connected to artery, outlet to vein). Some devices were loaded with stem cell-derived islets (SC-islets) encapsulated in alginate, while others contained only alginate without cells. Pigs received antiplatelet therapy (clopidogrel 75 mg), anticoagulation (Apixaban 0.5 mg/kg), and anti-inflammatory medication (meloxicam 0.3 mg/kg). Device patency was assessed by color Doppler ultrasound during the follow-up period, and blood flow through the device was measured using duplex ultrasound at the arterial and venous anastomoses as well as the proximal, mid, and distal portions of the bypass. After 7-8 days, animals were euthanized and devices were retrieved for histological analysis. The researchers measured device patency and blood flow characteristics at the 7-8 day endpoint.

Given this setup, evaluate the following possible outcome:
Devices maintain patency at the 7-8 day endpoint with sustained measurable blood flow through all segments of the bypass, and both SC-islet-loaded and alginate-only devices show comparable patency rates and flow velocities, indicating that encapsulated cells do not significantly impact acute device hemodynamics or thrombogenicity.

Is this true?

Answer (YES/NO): NO